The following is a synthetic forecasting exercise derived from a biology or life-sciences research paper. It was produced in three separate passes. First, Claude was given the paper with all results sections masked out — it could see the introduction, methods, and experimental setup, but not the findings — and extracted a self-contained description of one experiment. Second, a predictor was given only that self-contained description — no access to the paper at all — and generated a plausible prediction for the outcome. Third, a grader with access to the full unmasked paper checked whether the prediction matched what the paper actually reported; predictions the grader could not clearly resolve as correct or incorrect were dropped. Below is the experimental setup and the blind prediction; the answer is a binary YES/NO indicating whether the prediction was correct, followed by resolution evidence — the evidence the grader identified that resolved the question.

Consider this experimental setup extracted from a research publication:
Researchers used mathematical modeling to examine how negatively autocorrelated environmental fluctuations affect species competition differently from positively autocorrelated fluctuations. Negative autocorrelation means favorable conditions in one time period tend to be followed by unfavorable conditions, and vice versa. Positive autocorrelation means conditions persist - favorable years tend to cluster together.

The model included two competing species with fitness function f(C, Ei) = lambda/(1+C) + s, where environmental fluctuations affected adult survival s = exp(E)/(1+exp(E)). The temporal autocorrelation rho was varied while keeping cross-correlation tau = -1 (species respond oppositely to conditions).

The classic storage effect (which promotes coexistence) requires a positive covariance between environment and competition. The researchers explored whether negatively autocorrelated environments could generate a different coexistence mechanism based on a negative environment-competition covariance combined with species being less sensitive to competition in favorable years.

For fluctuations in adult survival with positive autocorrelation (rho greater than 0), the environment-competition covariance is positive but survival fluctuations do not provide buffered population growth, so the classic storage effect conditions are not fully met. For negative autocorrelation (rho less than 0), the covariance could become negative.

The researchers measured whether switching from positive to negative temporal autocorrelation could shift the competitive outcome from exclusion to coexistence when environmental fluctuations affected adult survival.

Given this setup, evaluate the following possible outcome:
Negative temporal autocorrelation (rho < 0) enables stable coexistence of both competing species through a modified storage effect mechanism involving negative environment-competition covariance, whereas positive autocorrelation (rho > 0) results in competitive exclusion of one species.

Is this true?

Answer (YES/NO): NO